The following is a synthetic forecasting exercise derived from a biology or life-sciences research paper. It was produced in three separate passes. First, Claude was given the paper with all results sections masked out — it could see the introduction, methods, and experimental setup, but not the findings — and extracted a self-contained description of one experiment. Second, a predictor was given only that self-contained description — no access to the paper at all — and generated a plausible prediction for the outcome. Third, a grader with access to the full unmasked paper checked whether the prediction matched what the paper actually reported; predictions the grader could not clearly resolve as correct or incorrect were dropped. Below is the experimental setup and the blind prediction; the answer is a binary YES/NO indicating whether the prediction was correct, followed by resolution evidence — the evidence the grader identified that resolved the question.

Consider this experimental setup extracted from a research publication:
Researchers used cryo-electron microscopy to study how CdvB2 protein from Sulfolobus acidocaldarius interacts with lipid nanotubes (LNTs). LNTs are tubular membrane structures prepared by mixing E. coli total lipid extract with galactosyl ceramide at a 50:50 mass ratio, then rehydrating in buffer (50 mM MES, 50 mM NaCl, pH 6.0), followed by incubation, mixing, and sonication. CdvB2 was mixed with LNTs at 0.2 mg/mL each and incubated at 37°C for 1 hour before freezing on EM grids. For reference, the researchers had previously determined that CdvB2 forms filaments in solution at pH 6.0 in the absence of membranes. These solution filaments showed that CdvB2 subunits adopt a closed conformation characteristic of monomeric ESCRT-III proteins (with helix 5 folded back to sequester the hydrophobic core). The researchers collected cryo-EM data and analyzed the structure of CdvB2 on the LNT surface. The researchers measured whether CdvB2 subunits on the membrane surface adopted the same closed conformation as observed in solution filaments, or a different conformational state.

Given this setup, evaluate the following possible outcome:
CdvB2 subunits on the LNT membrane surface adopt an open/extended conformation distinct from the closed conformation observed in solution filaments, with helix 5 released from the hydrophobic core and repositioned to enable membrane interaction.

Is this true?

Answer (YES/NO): YES